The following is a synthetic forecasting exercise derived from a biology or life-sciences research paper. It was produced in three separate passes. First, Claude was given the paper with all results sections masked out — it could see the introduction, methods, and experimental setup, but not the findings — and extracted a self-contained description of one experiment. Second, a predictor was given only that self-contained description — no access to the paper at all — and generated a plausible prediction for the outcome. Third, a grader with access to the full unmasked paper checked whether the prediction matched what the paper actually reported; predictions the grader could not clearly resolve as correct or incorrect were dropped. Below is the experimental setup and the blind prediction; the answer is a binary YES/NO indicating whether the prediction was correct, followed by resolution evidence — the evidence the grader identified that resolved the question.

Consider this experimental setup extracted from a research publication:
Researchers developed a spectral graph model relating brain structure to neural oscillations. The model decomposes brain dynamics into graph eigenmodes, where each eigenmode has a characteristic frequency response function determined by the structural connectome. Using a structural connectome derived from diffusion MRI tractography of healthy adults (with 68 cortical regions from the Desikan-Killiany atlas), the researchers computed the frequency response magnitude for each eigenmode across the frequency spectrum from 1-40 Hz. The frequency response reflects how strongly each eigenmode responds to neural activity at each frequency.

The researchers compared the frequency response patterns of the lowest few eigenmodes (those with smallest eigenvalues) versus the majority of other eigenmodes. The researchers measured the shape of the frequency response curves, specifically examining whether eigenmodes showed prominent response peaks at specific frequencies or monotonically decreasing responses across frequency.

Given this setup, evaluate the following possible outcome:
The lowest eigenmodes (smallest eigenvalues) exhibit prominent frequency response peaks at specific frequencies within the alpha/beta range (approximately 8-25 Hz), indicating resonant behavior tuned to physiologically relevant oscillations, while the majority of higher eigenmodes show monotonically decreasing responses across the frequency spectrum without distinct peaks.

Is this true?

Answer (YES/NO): NO